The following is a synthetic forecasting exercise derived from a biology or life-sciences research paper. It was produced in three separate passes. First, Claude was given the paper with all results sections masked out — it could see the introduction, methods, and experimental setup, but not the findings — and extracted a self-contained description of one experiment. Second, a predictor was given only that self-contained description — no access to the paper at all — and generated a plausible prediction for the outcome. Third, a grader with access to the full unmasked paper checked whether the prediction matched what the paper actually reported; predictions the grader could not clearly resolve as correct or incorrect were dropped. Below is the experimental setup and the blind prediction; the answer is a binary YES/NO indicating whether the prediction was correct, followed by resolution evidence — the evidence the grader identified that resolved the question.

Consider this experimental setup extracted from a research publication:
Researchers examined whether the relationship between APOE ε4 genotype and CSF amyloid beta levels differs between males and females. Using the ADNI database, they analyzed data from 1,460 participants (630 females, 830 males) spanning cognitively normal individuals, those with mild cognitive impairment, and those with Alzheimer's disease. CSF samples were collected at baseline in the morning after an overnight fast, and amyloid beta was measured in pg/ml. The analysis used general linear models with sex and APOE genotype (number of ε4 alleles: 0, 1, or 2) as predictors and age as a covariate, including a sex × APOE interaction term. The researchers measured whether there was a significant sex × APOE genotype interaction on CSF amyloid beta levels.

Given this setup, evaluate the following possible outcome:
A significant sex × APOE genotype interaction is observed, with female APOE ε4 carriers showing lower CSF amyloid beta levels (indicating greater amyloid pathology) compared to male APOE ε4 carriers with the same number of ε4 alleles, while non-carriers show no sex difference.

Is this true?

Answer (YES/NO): NO